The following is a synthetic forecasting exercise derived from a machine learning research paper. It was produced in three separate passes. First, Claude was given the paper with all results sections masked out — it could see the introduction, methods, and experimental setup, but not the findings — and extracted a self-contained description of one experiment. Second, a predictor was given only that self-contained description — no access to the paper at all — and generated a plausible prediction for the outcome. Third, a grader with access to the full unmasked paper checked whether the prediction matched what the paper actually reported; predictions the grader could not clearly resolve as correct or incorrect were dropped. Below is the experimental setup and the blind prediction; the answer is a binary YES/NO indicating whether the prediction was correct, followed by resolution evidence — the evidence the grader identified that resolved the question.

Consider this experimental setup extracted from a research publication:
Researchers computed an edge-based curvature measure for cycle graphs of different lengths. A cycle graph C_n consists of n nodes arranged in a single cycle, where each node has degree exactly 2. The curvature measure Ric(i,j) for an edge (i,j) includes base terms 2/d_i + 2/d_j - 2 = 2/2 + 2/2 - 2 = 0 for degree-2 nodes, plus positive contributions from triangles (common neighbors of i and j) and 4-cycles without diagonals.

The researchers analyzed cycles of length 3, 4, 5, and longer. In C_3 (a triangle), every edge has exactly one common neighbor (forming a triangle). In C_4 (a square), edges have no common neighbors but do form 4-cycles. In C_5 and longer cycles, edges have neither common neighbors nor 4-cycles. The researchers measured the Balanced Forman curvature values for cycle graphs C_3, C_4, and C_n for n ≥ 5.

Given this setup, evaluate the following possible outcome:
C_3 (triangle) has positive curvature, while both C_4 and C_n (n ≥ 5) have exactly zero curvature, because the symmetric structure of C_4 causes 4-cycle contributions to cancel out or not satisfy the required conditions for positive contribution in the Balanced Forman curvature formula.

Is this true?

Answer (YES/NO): NO